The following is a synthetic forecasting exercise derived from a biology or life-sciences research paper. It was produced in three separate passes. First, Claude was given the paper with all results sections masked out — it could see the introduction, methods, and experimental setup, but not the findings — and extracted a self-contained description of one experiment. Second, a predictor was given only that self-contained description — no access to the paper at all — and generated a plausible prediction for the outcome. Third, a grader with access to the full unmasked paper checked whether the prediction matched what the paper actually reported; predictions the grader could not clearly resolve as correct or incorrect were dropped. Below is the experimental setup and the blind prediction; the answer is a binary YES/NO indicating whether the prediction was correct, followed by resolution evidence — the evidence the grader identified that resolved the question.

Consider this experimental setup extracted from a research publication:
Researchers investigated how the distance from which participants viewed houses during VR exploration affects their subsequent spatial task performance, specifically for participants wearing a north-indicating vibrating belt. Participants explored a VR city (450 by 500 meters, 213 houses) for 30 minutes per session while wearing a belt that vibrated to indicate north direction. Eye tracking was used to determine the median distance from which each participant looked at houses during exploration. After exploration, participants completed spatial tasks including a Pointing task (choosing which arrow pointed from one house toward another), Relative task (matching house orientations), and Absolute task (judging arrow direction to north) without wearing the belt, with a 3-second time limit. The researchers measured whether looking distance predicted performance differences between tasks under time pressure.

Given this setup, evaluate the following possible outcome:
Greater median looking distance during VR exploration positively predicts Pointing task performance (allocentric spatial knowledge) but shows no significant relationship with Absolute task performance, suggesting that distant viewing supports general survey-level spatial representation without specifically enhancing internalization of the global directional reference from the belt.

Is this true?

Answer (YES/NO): NO